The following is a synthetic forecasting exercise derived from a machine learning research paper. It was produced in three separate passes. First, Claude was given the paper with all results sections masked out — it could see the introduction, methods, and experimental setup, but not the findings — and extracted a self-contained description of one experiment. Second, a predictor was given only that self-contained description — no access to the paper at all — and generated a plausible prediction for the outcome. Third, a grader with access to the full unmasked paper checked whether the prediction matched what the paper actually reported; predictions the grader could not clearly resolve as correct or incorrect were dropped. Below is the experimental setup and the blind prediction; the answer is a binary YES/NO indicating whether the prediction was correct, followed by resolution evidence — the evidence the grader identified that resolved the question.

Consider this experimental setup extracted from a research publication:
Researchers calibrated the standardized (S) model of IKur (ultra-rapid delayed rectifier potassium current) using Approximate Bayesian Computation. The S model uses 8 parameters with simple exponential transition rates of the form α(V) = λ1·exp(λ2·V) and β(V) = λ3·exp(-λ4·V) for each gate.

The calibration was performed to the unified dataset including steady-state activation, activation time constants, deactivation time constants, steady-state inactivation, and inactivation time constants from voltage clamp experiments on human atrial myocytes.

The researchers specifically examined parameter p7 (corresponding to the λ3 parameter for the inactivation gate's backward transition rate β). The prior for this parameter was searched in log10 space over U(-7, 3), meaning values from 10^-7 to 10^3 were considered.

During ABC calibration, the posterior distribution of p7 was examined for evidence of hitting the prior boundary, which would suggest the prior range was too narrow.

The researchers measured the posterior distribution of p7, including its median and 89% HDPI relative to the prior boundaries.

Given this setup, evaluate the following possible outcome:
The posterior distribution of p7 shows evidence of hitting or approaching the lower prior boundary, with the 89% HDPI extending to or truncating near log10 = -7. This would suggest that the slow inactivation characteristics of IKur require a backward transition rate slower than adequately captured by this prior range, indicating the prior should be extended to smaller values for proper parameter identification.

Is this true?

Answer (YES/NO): YES